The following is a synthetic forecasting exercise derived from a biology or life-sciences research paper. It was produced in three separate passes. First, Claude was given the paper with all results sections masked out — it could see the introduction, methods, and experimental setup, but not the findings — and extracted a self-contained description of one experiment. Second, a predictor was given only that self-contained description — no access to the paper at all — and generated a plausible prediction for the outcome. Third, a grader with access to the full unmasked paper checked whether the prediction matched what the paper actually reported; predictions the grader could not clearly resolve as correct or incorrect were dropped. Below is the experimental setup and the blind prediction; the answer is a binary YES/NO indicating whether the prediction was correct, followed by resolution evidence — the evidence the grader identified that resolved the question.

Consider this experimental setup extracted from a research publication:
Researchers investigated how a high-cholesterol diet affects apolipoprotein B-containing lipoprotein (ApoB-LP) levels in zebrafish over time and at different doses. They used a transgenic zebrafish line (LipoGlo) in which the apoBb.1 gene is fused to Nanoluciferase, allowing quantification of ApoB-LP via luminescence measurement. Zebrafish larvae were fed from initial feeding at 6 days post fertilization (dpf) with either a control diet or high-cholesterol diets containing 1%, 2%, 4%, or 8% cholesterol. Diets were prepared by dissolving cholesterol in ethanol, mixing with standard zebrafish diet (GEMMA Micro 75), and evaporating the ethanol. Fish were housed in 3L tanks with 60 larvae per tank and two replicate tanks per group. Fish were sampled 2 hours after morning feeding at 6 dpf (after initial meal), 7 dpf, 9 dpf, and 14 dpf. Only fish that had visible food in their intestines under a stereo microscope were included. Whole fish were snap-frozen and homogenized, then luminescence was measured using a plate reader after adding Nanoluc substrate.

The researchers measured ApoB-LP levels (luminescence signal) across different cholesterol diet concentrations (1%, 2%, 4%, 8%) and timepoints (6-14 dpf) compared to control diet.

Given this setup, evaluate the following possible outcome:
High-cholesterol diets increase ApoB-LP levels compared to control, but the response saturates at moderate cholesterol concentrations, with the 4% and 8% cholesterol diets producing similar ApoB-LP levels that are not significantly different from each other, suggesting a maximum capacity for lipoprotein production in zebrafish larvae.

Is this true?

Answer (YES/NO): YES